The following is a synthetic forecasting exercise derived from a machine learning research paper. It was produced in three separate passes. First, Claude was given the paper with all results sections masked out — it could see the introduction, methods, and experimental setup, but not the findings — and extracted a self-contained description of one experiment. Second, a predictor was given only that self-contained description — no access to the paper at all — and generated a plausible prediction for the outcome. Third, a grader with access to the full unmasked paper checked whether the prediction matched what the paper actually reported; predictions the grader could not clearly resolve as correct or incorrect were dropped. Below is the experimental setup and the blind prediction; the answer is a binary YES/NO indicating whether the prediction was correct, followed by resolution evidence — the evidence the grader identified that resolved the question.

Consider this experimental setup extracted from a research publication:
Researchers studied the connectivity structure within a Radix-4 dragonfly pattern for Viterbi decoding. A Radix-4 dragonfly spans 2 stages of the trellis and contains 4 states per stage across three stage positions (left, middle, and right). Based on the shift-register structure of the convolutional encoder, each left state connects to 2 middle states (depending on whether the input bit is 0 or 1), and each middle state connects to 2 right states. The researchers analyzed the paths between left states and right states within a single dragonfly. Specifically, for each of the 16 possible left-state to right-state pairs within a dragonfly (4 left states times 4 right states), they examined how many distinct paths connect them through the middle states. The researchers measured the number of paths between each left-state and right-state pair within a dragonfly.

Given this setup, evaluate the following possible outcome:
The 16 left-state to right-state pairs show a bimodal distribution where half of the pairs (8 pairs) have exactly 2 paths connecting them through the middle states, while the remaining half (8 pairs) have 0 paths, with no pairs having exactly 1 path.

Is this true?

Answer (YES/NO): NO